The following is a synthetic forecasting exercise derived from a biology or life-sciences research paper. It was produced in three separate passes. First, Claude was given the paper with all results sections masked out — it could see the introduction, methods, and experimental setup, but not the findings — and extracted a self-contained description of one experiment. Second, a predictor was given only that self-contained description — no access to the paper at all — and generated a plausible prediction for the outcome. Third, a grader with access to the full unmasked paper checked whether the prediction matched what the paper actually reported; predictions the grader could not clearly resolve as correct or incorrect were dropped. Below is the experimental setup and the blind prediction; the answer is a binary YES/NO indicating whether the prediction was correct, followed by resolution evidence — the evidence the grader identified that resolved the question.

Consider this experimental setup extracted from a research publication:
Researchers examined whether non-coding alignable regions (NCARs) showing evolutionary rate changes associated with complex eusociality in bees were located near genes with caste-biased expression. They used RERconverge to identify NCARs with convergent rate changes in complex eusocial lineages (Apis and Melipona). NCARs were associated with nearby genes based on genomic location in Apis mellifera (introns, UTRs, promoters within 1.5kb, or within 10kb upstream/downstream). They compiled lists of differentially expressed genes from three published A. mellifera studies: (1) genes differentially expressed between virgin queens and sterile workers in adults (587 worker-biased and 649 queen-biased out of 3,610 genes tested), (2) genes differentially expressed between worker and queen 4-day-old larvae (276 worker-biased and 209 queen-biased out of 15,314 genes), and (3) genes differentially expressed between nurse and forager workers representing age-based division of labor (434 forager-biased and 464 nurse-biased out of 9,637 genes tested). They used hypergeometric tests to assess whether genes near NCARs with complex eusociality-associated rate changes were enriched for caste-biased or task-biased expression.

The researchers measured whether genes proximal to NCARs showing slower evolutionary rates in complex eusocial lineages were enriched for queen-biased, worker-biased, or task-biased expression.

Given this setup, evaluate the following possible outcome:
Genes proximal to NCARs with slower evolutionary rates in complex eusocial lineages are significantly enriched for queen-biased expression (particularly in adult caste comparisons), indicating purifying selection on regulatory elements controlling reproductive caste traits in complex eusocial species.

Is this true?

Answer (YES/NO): NO